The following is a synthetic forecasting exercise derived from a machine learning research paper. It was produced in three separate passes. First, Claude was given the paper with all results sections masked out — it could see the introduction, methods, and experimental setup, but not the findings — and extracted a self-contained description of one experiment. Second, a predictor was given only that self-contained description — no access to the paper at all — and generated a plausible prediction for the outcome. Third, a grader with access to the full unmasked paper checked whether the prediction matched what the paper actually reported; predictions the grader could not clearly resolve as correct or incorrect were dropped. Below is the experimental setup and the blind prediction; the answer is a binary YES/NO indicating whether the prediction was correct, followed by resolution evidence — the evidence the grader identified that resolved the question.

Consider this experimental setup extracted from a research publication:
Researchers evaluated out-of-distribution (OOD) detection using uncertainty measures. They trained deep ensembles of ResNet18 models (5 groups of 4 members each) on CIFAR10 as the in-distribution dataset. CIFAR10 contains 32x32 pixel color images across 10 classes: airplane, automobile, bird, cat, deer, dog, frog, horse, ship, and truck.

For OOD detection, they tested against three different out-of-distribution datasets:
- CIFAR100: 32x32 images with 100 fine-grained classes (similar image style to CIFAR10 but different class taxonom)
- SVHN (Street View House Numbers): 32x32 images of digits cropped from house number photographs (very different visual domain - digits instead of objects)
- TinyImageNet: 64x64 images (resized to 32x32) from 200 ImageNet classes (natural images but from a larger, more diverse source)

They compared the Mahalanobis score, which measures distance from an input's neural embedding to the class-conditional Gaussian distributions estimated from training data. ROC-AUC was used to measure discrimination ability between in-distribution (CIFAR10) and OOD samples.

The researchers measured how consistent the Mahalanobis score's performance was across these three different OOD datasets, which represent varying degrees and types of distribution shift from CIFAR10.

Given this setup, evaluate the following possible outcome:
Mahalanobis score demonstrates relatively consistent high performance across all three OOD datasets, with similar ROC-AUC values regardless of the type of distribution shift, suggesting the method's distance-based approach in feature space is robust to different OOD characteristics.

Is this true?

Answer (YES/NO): NO